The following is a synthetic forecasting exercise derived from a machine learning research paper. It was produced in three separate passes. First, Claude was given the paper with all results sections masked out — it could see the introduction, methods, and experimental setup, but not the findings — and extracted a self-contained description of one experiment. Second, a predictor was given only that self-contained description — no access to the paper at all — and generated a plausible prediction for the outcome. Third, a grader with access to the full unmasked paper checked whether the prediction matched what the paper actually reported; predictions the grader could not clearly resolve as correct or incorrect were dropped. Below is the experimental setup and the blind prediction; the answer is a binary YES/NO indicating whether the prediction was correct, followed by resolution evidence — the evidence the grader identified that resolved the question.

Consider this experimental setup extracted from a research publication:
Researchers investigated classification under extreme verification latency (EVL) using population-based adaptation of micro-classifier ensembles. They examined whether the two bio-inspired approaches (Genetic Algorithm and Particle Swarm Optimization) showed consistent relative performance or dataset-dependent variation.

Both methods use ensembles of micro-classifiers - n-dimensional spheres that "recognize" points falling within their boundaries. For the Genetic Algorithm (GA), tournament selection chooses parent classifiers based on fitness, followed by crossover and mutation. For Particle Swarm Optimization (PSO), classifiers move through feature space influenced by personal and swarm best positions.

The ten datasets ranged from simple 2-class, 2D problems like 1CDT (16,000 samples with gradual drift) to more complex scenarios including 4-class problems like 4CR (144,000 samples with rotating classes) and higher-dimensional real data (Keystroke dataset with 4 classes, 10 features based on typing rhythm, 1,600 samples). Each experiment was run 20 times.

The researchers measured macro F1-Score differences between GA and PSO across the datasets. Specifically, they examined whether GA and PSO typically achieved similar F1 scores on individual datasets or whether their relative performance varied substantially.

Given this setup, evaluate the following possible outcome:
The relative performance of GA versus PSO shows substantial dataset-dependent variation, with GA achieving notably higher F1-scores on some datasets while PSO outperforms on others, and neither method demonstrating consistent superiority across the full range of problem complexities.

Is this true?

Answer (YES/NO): NO